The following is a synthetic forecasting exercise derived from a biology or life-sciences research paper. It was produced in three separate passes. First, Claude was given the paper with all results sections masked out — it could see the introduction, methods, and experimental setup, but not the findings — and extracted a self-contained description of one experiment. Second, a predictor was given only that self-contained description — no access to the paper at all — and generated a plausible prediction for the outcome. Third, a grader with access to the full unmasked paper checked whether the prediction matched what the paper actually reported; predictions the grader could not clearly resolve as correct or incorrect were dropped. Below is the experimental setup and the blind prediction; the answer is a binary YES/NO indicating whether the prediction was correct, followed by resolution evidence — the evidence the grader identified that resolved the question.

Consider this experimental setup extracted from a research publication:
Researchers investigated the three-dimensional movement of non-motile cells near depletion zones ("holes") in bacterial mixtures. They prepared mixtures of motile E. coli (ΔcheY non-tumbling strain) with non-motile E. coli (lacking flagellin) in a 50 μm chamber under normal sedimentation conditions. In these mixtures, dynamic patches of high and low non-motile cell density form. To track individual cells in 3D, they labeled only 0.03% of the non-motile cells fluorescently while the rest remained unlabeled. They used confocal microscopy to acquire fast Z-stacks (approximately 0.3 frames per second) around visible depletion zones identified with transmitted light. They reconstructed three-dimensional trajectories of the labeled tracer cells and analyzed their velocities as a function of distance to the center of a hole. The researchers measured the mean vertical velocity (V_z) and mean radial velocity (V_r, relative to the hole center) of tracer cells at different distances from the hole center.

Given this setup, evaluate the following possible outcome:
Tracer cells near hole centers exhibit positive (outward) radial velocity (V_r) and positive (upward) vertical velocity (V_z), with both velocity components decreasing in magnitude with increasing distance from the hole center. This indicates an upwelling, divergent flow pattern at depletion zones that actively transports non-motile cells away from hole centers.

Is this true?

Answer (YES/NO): NO